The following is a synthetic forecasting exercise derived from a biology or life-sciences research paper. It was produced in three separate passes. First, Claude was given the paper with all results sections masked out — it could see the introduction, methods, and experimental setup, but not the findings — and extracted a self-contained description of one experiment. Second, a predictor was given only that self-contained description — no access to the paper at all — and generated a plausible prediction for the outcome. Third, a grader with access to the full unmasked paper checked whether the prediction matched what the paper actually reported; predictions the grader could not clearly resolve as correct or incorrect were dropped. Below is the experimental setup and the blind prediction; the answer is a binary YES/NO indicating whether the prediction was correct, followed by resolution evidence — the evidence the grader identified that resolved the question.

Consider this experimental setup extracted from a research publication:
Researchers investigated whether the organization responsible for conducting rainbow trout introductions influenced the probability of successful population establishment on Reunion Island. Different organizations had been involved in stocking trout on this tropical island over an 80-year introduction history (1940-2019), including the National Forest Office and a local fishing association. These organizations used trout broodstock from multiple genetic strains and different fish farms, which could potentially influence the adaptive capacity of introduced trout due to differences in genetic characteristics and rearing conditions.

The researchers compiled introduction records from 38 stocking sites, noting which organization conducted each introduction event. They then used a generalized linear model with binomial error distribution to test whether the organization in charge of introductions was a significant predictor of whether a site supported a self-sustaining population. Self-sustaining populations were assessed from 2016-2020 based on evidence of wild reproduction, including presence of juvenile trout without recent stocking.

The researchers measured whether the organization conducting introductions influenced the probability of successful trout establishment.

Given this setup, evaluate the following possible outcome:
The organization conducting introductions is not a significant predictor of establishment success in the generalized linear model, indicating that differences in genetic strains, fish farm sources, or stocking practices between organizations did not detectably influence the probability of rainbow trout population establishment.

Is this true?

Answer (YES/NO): YES